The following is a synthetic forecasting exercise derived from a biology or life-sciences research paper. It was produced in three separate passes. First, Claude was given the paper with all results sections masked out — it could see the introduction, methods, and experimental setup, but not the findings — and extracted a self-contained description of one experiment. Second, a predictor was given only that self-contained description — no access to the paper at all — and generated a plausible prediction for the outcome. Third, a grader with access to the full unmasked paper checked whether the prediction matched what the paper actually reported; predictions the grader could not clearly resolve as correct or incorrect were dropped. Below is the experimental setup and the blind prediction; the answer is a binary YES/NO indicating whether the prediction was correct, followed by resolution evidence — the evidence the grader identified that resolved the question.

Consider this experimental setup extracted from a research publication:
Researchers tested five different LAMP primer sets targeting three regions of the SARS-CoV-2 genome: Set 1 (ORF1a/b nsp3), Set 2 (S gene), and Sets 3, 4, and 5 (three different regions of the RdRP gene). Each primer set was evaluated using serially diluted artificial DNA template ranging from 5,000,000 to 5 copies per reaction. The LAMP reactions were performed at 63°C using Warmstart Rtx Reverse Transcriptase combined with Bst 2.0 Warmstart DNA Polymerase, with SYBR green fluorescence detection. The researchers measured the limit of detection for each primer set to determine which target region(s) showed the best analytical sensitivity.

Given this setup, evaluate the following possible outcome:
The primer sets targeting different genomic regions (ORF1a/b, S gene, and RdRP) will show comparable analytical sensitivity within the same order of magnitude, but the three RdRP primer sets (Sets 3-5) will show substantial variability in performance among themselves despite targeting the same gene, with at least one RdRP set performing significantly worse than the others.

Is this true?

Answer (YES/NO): NO